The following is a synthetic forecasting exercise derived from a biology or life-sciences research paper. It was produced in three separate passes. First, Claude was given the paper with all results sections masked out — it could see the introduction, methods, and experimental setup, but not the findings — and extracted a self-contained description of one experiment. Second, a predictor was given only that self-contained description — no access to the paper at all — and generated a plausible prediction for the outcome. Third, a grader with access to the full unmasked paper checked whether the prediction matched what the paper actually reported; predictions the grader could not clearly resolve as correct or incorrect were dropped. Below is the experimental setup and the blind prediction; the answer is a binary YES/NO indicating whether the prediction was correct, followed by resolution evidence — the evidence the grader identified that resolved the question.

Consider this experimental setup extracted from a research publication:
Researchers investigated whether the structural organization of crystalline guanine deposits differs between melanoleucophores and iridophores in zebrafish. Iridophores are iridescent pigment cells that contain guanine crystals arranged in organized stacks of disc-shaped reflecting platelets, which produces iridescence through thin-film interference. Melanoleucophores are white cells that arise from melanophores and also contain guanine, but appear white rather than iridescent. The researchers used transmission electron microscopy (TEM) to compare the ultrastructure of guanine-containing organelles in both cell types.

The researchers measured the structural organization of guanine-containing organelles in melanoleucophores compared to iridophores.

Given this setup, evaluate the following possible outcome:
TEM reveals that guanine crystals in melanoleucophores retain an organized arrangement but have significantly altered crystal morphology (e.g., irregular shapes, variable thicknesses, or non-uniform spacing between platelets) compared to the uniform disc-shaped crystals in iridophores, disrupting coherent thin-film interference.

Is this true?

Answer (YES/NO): NO